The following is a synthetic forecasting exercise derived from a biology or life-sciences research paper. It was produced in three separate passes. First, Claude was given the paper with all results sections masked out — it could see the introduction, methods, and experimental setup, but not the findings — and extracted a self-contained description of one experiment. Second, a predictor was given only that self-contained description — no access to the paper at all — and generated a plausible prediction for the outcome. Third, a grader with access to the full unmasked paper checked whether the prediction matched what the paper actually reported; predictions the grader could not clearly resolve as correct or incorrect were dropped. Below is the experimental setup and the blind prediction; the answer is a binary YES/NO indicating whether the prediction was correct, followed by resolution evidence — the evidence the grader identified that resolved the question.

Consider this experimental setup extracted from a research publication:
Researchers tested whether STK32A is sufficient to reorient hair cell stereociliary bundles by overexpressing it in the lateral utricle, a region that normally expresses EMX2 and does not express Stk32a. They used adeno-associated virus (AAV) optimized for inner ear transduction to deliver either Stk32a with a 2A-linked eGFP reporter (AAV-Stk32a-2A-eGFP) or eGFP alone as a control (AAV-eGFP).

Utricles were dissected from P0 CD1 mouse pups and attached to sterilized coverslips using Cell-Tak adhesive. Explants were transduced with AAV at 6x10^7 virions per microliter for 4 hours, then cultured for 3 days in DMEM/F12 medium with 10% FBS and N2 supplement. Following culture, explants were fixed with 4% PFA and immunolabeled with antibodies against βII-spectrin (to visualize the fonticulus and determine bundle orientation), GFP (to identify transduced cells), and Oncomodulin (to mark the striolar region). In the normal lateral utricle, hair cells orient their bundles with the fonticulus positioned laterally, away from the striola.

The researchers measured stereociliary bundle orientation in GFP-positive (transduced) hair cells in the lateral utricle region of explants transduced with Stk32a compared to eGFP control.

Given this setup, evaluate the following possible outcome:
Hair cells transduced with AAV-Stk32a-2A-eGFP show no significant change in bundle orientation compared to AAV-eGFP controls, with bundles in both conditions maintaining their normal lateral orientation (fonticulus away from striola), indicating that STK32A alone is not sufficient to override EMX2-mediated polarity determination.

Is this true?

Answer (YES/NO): NO